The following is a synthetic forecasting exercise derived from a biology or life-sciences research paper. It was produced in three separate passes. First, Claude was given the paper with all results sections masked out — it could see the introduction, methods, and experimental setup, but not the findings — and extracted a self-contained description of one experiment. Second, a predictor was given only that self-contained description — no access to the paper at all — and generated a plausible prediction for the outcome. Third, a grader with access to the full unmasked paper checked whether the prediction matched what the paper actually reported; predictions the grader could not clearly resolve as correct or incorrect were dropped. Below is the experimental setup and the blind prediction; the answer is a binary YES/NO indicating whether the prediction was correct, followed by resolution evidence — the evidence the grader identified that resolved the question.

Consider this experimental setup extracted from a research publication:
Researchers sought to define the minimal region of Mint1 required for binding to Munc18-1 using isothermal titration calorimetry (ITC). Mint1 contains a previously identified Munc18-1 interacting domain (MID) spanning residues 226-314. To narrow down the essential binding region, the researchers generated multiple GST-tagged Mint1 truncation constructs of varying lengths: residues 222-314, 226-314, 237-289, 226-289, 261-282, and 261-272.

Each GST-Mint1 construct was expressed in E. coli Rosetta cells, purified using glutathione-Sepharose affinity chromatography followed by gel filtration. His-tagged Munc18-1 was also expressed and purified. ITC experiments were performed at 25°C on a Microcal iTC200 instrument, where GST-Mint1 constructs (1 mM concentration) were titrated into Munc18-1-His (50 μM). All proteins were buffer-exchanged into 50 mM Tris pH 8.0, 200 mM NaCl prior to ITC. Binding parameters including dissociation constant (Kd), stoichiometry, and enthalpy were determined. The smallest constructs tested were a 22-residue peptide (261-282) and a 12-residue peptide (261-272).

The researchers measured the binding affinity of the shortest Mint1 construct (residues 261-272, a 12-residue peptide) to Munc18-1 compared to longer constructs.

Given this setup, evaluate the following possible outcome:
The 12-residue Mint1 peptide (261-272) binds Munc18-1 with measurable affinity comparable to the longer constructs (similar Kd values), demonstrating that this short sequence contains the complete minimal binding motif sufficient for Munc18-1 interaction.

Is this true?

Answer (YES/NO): NO